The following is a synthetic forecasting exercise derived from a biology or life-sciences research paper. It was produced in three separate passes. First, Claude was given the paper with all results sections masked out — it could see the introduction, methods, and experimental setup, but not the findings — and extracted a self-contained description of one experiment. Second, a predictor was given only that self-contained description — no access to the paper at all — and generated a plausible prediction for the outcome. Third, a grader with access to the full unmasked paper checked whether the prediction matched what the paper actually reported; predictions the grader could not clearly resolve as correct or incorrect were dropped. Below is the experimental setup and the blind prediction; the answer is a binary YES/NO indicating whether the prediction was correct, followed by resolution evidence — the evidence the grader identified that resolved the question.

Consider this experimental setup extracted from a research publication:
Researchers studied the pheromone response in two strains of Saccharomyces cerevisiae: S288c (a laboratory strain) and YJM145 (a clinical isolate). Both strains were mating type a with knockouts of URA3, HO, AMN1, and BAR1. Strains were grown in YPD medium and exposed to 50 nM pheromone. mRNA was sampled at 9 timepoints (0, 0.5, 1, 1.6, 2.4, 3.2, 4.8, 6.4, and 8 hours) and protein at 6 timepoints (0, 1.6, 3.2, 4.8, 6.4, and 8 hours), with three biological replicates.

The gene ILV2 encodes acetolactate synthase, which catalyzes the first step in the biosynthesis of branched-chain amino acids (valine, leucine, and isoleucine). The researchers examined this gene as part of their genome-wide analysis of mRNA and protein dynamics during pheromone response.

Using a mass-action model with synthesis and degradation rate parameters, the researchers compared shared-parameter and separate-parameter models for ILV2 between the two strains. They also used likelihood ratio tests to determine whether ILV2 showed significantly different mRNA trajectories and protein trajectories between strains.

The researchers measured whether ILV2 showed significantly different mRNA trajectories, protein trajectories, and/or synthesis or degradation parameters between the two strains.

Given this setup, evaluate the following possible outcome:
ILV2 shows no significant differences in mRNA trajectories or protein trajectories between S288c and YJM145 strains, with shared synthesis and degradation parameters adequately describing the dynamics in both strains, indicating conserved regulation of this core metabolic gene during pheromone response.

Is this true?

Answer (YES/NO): NO